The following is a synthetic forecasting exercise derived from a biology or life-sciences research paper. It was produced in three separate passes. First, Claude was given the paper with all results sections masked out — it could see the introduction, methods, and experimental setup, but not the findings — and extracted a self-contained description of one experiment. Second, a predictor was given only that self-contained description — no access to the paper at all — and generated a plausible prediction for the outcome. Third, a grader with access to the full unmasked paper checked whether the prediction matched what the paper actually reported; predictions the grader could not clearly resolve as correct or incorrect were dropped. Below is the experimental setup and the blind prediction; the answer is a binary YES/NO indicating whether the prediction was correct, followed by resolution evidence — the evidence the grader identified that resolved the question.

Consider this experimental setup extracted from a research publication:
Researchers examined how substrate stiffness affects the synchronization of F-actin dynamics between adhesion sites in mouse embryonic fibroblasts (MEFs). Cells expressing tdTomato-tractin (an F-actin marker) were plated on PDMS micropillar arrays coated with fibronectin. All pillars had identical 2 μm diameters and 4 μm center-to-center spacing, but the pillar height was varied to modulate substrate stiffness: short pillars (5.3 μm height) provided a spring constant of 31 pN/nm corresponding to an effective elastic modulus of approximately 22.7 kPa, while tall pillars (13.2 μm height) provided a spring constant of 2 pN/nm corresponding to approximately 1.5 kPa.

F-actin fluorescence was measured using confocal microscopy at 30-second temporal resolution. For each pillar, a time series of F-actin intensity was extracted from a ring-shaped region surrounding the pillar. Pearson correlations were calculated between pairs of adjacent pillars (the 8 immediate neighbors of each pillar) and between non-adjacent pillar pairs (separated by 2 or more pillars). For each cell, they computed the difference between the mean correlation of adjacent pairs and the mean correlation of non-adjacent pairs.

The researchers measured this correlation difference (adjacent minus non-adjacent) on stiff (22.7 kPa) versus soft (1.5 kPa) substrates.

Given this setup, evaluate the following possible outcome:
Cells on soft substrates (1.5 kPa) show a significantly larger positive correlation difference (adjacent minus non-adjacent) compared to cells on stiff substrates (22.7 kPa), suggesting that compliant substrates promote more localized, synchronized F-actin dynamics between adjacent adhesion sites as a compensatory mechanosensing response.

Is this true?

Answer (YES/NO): NO